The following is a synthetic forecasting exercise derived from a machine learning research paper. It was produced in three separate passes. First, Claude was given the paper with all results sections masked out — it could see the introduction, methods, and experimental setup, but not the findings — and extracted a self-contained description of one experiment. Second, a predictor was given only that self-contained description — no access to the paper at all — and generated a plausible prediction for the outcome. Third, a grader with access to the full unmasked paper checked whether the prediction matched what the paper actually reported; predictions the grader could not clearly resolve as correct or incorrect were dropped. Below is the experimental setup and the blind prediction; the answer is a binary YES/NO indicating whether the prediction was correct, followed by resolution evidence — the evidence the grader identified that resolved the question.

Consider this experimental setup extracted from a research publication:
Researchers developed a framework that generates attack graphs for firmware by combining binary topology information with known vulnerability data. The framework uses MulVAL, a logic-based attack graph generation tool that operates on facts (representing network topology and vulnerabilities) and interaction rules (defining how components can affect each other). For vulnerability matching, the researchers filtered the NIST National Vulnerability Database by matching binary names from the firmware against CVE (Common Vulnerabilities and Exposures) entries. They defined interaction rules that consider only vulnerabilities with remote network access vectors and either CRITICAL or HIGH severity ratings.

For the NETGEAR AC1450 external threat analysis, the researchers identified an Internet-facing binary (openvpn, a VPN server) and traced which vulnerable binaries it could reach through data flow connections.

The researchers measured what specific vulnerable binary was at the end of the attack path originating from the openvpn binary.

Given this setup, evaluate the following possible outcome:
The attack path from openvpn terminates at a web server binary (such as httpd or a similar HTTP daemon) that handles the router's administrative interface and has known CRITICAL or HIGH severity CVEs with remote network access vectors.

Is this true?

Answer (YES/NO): NO